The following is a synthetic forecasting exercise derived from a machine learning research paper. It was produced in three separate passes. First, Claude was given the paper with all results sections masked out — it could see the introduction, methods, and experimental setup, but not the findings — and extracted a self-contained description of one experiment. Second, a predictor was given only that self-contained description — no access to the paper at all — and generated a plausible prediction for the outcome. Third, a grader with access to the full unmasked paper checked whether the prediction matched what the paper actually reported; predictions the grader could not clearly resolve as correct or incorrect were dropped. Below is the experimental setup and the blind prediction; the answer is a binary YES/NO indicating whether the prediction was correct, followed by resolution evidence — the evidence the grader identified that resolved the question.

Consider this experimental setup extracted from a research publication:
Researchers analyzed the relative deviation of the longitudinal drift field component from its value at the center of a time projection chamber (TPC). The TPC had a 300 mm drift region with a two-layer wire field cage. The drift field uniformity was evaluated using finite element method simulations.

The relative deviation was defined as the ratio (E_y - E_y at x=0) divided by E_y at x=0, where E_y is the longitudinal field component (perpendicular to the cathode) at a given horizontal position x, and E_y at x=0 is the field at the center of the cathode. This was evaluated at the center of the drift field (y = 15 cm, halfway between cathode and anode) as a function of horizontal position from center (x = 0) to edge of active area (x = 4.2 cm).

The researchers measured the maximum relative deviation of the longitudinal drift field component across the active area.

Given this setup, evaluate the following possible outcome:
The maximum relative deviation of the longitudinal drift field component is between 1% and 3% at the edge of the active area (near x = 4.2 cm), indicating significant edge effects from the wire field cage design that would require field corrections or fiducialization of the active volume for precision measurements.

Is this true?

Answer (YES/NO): NO